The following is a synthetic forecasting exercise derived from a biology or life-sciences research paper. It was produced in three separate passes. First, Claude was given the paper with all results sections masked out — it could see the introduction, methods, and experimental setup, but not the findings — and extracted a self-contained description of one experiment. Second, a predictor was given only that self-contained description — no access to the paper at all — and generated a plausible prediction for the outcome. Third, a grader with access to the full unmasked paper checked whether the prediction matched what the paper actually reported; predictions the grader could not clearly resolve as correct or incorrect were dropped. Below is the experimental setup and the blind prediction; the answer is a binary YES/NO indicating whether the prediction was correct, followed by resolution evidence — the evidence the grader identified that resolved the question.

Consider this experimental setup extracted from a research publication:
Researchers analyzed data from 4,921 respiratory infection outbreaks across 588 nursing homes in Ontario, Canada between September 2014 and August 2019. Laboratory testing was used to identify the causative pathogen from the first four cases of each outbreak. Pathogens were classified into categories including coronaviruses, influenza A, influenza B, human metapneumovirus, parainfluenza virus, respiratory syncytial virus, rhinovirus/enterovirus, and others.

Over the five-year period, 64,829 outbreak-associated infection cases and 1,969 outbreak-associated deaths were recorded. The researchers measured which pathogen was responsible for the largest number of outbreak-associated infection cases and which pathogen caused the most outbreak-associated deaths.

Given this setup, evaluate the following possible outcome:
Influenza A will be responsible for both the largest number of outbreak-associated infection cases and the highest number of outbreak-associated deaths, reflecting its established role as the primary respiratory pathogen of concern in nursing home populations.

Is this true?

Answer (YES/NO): YES